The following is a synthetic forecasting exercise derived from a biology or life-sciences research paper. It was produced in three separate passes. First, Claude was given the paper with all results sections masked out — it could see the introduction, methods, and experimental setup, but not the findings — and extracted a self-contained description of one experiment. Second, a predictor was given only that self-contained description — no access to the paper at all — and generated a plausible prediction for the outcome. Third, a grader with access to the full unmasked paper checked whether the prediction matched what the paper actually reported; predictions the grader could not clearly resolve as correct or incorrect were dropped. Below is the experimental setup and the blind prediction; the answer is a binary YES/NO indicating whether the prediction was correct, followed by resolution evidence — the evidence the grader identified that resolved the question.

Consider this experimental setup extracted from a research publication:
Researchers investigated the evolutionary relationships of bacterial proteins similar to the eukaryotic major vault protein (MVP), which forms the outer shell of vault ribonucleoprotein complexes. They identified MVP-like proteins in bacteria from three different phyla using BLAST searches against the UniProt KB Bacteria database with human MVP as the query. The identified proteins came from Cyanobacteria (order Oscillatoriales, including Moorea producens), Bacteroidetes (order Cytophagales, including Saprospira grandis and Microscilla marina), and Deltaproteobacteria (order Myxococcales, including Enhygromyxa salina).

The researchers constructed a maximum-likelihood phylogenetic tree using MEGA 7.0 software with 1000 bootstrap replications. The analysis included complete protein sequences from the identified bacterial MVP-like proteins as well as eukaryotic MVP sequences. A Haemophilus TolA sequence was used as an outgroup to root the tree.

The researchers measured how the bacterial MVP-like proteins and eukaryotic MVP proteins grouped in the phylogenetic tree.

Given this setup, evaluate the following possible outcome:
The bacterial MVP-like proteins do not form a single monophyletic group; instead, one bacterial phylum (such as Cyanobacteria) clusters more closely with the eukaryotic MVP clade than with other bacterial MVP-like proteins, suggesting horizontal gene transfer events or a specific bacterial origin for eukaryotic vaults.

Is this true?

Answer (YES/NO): YES